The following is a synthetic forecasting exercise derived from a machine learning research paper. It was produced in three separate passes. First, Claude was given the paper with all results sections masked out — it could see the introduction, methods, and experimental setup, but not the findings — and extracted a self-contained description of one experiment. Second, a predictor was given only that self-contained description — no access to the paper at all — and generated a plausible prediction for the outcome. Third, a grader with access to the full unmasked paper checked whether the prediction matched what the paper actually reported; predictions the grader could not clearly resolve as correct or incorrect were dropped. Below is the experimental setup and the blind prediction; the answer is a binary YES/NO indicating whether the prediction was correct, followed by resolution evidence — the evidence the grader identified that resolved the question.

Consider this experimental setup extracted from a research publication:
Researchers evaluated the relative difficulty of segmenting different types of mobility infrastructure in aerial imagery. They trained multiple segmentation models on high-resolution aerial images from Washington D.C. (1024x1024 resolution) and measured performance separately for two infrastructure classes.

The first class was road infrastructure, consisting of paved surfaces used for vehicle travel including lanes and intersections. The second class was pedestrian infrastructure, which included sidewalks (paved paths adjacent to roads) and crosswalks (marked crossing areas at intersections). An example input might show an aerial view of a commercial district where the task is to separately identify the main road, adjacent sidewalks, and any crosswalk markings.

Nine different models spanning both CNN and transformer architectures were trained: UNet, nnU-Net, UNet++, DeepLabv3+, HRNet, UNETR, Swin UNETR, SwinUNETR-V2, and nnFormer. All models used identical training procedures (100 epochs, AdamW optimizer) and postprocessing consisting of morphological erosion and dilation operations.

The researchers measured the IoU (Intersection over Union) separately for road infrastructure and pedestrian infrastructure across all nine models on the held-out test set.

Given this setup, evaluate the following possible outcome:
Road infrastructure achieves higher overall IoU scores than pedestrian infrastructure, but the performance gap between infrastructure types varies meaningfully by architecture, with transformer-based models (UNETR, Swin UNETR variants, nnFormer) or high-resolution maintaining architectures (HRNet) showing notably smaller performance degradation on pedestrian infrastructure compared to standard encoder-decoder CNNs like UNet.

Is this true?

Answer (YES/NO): NO